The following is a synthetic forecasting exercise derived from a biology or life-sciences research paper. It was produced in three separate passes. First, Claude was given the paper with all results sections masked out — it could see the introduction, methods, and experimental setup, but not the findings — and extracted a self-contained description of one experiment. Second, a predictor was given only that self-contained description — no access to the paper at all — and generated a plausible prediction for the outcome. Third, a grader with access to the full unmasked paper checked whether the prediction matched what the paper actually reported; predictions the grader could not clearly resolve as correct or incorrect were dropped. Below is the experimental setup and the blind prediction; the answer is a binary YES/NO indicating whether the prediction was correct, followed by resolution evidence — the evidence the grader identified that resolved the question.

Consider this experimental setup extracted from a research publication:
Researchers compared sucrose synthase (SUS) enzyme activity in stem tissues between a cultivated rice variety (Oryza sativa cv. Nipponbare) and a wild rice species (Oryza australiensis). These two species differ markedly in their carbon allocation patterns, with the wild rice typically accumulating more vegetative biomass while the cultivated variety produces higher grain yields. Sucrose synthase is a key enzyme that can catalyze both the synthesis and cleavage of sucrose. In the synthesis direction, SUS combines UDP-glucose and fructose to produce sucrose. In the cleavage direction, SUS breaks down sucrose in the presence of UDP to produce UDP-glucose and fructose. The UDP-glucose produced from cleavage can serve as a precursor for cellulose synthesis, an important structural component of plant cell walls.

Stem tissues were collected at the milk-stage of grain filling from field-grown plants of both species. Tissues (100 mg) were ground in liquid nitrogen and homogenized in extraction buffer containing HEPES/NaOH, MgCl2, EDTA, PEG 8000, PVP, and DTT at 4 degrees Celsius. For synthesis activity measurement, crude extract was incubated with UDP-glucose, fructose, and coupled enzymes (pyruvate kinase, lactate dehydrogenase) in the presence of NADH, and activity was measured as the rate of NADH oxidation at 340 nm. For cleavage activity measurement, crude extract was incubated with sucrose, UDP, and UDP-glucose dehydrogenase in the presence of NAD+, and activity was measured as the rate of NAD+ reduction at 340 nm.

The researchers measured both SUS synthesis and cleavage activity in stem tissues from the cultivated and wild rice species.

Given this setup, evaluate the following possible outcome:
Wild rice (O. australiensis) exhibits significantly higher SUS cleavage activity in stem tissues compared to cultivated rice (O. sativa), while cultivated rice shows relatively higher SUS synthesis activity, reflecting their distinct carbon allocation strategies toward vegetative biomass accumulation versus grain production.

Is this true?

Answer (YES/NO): YES